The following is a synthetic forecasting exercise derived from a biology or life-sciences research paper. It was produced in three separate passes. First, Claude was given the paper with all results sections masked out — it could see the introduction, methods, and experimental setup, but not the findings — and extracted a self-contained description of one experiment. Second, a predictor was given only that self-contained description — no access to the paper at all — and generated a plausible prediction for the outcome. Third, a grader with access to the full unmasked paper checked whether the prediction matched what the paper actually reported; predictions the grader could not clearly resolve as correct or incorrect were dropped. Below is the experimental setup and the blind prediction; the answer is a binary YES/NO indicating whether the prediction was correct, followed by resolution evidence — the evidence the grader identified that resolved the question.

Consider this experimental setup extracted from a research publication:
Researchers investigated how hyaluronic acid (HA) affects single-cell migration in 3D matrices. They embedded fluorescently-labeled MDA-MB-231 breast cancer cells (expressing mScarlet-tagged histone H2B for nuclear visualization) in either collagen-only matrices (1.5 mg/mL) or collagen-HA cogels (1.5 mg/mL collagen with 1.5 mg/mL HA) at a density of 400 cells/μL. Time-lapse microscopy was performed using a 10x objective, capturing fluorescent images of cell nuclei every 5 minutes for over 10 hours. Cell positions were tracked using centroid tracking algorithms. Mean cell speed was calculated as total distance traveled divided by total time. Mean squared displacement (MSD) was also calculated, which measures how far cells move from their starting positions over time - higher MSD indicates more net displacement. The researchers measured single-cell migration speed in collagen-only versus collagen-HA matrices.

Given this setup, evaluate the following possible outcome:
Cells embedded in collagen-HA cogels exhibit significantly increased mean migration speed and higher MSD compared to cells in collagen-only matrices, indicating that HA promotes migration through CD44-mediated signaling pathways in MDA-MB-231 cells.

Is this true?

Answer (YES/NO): NO